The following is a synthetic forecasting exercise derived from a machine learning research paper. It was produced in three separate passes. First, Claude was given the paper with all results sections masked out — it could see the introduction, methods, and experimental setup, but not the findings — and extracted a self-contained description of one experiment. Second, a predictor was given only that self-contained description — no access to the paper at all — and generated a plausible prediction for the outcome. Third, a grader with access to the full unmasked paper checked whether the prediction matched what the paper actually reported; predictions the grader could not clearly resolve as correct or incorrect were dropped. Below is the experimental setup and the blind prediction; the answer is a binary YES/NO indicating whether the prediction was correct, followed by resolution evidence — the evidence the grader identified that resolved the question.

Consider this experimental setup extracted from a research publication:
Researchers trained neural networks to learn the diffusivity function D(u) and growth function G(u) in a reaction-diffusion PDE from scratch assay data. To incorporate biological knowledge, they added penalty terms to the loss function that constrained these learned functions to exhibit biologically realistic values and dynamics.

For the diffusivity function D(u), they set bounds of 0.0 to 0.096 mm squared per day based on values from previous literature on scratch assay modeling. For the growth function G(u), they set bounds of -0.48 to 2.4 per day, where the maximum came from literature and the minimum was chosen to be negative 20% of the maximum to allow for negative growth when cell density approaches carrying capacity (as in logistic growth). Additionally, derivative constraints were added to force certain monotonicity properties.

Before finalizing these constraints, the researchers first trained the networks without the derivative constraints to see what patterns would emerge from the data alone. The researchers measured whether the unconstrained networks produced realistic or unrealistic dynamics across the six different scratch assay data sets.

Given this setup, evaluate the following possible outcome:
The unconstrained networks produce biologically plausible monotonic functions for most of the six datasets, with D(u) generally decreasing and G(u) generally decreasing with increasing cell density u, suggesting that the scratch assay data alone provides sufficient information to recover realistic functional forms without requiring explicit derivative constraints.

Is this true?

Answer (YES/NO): NO